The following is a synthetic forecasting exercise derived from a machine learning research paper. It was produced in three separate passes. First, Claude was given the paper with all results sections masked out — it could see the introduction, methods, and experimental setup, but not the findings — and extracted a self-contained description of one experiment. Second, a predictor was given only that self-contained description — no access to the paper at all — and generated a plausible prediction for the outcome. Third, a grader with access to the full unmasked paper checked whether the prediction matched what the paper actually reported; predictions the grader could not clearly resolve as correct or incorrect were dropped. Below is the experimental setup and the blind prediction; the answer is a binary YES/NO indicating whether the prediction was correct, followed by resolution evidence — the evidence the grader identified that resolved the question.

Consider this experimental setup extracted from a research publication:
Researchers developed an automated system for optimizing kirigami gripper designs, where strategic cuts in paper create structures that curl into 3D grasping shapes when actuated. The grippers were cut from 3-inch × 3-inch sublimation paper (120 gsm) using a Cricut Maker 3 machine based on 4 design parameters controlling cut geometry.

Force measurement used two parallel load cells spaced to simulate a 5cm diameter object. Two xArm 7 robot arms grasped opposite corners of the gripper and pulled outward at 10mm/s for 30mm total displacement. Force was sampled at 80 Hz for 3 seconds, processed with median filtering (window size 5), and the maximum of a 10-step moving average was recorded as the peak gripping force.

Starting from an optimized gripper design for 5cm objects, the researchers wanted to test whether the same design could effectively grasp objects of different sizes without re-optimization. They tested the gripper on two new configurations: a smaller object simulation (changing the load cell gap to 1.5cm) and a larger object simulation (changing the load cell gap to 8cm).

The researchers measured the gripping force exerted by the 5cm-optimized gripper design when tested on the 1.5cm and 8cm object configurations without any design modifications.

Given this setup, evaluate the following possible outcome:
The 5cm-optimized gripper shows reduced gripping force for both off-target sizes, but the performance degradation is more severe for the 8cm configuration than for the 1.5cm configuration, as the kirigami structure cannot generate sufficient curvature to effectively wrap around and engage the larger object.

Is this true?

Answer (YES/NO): YES